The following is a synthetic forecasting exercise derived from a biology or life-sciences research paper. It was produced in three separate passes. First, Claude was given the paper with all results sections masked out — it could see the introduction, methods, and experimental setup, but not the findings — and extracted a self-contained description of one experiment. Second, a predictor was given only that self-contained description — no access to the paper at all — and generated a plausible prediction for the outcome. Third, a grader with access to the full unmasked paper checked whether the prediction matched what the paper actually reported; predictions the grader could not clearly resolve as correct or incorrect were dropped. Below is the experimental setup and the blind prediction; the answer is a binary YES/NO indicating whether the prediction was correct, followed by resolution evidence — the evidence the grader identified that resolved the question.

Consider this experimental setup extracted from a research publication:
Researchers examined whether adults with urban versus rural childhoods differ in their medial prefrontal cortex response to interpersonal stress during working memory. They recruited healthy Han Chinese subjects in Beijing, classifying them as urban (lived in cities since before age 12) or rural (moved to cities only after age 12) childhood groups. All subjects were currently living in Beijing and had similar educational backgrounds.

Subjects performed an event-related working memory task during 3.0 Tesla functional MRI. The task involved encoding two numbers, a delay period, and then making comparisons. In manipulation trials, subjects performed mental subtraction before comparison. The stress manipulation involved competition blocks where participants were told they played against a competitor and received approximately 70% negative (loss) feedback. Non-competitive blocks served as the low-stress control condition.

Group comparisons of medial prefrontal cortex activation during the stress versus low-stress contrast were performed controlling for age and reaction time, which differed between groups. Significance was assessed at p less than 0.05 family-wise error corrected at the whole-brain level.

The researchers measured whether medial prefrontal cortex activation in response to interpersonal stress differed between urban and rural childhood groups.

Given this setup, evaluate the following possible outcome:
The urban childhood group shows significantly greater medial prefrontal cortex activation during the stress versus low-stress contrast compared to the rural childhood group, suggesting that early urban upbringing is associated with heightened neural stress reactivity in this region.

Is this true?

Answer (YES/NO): NO